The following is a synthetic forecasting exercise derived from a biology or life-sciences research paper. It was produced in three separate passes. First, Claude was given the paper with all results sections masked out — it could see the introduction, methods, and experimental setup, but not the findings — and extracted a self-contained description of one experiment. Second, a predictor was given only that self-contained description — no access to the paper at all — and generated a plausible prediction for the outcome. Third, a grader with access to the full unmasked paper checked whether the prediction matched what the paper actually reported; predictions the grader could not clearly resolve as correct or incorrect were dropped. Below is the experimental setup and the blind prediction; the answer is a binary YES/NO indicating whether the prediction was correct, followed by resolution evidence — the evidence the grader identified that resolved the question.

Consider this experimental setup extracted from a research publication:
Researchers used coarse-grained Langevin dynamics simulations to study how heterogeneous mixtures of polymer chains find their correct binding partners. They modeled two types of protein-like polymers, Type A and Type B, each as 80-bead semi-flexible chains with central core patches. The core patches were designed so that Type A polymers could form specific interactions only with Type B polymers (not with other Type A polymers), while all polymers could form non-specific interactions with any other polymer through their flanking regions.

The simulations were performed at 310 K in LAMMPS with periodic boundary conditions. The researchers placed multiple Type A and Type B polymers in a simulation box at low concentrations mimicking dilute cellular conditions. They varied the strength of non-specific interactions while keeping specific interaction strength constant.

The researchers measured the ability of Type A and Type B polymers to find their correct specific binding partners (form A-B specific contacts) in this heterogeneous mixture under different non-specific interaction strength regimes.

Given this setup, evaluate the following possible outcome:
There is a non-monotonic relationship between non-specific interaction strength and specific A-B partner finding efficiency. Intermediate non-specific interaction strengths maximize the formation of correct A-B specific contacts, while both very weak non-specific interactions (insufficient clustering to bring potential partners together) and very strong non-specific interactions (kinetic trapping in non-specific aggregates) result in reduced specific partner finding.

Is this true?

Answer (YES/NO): YES